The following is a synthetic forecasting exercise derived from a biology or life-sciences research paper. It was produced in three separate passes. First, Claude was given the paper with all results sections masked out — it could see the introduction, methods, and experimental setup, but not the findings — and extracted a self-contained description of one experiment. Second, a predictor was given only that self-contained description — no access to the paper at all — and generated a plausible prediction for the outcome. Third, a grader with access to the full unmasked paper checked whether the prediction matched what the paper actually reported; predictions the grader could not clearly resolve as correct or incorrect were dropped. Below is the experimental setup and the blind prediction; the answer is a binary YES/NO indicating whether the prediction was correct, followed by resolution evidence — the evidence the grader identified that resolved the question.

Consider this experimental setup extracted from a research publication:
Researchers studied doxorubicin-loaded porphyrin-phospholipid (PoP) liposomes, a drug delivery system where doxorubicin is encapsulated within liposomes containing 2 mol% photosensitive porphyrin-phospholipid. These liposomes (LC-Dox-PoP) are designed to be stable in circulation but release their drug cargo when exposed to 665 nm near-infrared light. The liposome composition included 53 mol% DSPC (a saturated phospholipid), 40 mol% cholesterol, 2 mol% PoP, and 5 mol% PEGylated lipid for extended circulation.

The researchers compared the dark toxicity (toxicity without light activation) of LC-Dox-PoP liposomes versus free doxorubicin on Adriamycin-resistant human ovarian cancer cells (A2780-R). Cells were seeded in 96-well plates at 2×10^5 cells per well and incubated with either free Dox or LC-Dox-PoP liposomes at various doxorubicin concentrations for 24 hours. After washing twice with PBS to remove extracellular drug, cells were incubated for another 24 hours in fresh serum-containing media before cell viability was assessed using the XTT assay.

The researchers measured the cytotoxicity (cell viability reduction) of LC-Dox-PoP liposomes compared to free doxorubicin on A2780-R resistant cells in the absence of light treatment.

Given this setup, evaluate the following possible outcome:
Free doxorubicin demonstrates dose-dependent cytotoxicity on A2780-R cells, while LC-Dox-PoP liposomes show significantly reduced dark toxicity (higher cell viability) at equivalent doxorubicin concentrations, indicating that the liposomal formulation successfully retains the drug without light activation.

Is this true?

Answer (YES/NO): YES